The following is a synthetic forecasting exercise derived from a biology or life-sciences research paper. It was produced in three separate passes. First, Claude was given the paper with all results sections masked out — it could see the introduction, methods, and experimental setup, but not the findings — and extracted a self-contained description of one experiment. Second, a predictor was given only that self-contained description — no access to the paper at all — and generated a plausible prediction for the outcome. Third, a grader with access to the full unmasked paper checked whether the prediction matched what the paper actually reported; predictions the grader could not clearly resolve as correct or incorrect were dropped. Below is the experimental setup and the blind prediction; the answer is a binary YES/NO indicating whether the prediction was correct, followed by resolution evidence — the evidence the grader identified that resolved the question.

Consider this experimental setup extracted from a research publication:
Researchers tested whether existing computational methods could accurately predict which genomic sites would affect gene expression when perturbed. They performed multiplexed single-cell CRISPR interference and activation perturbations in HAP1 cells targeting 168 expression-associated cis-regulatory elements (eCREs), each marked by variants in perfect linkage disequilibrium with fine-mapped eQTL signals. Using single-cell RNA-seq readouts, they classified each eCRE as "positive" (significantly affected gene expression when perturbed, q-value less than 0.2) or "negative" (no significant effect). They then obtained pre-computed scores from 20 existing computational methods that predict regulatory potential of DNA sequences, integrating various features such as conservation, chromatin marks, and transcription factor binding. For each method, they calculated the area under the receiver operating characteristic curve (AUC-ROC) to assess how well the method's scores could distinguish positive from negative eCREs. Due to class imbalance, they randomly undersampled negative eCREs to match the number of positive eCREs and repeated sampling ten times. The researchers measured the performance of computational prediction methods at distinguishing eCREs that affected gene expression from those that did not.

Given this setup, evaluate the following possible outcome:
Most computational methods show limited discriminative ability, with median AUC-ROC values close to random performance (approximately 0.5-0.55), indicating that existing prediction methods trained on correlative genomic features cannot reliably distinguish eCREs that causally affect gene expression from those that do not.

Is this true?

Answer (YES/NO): YES